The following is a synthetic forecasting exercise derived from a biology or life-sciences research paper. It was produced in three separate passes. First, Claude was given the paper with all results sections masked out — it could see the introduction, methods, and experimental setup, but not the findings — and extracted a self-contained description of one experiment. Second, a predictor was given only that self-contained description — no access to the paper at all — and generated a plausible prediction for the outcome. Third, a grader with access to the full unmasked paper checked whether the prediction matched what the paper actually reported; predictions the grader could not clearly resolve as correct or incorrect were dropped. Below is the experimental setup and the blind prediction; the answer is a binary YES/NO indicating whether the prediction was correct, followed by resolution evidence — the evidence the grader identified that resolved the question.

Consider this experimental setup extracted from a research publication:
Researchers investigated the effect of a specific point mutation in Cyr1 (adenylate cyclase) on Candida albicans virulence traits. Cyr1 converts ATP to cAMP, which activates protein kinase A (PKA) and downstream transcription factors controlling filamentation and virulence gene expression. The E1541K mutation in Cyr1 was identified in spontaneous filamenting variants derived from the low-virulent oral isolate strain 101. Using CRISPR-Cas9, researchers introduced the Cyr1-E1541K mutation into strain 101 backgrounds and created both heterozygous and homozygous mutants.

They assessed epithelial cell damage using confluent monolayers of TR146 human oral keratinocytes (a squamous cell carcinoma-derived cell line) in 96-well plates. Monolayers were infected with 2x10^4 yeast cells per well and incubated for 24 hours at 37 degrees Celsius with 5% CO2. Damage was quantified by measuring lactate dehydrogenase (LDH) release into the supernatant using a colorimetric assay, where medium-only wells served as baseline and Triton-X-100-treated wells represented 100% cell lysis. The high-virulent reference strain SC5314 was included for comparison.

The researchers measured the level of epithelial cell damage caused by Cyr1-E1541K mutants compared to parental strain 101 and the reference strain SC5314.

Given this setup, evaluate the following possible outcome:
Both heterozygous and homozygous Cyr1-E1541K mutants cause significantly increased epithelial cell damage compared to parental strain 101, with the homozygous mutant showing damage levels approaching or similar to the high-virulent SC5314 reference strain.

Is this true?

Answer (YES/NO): NO